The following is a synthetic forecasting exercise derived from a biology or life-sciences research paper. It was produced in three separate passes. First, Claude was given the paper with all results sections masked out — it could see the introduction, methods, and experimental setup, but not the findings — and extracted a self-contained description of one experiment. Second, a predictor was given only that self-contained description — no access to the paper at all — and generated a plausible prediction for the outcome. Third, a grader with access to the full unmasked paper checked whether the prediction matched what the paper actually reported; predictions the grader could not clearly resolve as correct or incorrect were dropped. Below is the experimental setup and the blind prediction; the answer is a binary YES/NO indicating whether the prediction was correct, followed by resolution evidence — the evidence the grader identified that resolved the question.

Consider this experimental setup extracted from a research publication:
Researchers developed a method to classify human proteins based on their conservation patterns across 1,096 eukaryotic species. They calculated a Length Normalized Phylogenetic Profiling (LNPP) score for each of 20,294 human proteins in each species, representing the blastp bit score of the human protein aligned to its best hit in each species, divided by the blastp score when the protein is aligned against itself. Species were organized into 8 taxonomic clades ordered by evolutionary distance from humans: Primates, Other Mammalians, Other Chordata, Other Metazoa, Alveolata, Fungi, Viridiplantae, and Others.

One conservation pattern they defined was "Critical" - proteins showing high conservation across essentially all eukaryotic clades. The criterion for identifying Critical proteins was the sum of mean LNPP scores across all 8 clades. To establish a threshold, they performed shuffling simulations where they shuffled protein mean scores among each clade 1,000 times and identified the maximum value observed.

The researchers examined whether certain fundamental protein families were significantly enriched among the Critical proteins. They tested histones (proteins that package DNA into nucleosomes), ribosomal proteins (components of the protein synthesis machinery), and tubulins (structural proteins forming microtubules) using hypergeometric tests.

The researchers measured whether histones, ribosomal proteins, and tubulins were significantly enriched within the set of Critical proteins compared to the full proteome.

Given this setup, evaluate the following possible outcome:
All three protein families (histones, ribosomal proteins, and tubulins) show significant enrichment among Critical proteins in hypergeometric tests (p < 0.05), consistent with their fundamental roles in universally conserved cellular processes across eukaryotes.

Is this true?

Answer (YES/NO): YES